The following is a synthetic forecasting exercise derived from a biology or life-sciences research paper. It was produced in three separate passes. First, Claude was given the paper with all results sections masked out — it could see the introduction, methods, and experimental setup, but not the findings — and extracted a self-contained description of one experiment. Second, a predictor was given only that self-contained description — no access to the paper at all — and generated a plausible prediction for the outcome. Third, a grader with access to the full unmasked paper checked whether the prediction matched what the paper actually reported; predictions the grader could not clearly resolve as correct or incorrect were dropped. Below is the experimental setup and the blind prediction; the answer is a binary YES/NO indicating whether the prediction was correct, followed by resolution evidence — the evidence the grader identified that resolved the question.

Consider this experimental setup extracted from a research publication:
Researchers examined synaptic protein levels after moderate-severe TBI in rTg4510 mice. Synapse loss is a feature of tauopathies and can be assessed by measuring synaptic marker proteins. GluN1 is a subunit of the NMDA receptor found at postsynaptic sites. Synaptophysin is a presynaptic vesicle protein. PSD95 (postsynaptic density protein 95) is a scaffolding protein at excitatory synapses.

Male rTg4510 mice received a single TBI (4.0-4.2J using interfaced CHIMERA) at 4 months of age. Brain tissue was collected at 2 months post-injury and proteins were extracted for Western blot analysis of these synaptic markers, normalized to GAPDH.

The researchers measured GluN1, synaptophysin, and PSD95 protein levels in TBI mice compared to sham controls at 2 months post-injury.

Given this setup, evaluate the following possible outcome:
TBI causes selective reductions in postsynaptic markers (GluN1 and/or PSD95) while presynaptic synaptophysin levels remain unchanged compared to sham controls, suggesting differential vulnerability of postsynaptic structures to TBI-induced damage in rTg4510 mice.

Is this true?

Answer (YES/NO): NO